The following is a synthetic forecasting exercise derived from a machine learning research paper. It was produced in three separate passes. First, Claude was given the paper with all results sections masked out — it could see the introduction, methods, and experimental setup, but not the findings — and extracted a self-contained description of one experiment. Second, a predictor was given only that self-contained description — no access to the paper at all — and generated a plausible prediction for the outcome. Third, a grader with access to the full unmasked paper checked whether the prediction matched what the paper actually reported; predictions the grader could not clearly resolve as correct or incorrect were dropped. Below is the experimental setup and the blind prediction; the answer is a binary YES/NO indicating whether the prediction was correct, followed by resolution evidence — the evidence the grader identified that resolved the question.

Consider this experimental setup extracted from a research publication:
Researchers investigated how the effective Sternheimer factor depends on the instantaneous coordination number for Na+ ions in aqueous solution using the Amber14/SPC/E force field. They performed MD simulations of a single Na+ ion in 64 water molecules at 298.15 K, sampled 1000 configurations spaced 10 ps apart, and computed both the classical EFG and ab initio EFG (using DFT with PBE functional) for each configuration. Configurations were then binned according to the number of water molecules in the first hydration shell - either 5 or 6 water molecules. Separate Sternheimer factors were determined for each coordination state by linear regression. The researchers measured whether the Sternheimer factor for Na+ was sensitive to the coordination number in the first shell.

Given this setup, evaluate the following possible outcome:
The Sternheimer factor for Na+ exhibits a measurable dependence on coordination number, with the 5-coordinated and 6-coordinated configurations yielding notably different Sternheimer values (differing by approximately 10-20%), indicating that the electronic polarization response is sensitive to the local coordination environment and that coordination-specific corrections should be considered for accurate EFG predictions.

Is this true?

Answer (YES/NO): NO